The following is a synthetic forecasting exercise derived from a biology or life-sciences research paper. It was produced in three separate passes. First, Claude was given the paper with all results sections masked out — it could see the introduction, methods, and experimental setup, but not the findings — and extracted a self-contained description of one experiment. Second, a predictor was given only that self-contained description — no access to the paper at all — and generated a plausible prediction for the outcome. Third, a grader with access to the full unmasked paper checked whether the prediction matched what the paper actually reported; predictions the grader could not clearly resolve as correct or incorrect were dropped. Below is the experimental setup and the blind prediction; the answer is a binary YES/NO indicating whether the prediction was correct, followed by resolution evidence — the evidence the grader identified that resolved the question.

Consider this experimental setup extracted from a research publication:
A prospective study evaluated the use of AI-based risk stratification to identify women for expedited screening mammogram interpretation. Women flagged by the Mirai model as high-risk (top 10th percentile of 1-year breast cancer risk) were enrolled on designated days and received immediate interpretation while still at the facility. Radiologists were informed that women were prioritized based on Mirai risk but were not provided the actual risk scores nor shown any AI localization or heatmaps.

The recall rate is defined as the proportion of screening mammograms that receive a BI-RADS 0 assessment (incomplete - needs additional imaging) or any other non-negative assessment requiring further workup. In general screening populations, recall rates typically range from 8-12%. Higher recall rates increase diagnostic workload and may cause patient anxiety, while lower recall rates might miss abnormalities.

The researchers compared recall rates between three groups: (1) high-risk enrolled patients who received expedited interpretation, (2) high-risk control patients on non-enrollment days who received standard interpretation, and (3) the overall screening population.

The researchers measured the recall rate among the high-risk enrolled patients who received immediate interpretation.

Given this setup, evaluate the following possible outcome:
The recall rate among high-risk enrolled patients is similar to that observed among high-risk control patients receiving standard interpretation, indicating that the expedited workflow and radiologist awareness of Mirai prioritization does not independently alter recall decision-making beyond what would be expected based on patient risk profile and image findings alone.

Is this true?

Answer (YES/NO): NO